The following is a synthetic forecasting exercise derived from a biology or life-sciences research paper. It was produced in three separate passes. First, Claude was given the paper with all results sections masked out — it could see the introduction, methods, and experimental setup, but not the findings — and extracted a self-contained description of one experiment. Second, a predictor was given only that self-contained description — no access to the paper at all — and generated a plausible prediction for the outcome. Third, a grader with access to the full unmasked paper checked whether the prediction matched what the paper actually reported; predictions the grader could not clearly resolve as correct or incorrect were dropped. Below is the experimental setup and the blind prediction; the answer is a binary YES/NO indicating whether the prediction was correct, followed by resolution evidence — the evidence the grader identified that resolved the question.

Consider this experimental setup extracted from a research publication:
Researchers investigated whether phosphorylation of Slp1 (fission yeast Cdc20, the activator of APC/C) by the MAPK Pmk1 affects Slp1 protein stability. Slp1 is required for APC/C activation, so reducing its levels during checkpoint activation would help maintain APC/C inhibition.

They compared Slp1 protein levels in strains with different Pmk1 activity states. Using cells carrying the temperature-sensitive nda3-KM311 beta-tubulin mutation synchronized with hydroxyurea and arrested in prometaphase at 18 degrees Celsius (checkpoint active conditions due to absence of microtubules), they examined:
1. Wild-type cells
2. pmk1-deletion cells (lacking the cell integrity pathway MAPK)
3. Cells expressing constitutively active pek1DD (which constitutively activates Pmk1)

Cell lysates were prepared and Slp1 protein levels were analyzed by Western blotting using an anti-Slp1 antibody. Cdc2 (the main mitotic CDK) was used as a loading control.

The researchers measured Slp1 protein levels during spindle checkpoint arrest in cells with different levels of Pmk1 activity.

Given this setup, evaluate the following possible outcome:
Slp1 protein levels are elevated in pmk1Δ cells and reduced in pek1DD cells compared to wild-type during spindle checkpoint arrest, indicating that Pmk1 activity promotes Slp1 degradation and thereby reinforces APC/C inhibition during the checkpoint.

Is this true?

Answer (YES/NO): YES